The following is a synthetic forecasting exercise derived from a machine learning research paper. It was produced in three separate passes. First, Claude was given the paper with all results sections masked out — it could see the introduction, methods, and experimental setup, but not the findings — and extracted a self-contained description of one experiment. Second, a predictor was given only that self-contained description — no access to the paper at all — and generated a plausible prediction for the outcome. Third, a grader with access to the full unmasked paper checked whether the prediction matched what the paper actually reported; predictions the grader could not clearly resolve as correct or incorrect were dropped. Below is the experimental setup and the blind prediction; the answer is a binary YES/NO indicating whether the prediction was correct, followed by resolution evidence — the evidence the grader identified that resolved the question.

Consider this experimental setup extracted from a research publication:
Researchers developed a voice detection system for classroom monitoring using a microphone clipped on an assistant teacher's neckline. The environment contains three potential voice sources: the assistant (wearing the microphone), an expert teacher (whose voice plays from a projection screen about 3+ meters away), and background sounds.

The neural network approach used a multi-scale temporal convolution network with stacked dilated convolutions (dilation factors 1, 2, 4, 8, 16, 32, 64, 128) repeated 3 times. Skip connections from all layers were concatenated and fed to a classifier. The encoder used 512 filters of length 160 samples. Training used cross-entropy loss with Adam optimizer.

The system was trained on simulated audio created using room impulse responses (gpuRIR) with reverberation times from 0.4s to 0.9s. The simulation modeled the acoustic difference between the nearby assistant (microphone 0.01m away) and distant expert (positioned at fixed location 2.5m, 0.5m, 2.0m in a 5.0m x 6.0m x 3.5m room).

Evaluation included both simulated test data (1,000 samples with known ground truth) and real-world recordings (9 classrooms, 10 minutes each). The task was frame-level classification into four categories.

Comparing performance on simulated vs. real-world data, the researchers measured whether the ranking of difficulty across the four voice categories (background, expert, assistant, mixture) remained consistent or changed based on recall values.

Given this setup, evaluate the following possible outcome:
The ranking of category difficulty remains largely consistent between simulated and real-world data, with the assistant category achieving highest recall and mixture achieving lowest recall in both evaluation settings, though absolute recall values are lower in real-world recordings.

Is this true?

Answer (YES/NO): NO